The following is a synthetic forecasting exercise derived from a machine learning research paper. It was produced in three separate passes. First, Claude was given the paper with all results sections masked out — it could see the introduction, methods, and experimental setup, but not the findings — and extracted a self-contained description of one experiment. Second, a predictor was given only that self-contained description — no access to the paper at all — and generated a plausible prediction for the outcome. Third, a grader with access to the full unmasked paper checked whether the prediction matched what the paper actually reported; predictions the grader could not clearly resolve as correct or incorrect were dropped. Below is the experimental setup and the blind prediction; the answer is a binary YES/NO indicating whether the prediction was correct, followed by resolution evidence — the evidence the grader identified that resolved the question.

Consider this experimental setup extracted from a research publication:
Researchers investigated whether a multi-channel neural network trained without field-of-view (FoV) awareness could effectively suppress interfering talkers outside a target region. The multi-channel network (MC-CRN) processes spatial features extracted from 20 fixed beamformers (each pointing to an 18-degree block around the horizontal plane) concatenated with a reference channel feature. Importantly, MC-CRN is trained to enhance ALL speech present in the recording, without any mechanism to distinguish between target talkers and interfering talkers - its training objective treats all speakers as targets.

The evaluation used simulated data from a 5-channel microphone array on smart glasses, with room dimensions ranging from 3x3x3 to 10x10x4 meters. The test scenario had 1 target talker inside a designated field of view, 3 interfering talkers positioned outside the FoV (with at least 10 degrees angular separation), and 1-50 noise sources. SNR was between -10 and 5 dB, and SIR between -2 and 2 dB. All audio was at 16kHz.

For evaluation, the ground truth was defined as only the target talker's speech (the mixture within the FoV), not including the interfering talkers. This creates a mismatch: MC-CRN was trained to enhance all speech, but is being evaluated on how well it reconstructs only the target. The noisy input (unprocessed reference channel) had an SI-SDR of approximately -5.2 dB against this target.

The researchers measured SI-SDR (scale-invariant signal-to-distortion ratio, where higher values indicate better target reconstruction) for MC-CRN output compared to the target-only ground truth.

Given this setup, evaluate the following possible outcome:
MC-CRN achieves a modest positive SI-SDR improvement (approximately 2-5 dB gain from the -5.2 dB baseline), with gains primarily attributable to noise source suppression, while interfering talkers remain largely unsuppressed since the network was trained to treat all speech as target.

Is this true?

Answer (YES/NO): YES